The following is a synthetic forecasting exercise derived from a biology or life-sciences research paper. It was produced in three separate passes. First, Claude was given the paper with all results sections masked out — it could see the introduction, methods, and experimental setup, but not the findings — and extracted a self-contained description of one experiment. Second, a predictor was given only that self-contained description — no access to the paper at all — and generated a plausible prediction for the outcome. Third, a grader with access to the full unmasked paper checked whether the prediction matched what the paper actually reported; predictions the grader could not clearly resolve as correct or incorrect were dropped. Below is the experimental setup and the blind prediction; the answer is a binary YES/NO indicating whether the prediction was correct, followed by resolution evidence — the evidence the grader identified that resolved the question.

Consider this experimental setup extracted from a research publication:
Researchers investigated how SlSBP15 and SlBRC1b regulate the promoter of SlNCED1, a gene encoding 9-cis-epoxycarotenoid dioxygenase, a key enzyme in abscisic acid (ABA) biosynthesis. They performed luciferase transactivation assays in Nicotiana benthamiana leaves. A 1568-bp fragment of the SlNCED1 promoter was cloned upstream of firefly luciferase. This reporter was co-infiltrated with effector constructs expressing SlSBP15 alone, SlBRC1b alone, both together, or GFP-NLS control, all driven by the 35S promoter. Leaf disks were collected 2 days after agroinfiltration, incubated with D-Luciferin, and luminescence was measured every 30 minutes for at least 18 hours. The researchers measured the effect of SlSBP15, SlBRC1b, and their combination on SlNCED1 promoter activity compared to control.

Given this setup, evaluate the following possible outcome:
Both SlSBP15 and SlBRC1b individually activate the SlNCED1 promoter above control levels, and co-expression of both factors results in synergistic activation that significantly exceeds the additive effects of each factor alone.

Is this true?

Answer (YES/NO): YES